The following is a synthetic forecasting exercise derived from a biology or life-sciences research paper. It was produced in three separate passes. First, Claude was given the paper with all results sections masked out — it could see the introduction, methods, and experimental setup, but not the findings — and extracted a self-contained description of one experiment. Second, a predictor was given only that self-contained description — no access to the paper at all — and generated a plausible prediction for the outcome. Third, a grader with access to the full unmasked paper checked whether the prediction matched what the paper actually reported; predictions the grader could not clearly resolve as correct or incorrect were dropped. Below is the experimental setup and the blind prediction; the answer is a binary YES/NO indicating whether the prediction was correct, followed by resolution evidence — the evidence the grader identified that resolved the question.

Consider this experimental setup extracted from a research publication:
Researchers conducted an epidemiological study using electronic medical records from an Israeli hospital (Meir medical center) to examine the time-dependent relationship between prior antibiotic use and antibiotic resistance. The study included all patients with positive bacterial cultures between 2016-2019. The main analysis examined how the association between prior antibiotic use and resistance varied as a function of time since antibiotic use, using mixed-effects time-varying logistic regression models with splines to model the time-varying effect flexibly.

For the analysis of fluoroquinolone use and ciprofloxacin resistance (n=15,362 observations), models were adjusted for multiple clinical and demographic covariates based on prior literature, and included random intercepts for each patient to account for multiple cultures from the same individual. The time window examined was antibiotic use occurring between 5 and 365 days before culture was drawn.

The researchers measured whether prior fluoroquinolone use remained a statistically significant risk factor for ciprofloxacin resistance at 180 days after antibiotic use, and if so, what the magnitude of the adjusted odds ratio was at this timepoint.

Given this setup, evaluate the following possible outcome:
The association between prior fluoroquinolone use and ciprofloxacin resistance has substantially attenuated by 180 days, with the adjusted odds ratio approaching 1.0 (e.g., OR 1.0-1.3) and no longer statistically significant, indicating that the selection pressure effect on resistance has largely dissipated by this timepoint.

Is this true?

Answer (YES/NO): NO